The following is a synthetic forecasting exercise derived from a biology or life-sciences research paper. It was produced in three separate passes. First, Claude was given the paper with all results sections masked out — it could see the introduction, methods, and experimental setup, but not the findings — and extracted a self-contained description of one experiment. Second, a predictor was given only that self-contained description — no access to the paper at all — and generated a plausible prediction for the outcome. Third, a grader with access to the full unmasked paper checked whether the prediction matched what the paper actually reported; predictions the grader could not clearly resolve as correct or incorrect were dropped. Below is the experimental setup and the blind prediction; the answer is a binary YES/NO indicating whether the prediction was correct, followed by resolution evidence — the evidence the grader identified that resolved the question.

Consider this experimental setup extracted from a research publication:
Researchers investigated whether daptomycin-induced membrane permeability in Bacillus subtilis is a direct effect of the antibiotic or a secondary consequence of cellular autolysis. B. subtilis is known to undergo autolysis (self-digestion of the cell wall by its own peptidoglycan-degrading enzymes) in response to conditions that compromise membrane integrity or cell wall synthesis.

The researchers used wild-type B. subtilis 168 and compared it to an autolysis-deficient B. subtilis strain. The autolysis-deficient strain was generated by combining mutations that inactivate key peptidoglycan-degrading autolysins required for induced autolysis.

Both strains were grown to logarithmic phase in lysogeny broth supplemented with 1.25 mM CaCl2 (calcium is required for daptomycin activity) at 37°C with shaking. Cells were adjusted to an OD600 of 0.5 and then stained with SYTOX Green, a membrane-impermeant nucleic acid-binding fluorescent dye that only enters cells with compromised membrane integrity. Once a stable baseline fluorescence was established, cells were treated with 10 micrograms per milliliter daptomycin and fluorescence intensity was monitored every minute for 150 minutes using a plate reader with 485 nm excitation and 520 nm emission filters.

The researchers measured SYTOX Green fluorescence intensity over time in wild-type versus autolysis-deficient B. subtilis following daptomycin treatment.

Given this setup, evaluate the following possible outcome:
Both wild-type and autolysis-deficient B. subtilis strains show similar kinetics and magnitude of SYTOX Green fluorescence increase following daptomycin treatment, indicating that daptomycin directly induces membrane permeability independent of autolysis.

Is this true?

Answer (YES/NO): NO